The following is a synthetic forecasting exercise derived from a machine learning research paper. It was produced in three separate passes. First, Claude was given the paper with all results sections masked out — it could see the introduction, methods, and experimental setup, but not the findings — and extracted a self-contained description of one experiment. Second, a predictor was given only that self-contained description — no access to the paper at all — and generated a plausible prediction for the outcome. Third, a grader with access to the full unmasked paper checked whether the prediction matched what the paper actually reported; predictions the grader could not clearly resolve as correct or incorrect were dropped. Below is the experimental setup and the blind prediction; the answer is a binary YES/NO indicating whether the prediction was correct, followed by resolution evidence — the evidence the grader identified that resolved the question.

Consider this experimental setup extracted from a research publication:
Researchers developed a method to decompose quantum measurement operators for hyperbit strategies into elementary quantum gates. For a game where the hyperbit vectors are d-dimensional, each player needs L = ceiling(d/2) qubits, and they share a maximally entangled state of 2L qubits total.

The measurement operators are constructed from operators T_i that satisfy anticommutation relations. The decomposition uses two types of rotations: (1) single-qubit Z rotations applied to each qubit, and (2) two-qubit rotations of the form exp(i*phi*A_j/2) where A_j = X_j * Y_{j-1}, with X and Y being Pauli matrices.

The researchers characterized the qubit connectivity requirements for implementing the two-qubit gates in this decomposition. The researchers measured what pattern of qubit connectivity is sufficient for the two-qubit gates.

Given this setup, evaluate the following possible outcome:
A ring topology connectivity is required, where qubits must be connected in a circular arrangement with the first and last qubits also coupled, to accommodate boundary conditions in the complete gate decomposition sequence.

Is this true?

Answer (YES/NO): NO